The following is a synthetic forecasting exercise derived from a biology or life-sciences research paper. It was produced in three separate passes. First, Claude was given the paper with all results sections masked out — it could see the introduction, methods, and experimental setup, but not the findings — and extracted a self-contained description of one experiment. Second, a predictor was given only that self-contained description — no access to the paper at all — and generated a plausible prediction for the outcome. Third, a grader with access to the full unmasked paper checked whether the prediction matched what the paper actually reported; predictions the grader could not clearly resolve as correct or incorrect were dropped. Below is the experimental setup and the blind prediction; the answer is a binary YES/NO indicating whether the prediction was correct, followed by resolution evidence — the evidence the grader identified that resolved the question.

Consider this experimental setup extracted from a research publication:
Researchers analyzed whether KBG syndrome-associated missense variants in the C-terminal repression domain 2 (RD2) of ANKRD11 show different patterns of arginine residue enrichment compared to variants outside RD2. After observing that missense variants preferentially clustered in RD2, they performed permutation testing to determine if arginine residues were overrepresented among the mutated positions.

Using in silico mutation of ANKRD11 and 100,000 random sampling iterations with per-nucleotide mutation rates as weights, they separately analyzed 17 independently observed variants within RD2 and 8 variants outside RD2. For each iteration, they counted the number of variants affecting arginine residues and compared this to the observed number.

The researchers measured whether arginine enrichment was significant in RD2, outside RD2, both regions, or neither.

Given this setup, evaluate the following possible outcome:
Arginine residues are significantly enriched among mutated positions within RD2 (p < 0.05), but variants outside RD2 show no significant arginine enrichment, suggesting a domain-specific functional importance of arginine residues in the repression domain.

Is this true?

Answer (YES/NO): YES